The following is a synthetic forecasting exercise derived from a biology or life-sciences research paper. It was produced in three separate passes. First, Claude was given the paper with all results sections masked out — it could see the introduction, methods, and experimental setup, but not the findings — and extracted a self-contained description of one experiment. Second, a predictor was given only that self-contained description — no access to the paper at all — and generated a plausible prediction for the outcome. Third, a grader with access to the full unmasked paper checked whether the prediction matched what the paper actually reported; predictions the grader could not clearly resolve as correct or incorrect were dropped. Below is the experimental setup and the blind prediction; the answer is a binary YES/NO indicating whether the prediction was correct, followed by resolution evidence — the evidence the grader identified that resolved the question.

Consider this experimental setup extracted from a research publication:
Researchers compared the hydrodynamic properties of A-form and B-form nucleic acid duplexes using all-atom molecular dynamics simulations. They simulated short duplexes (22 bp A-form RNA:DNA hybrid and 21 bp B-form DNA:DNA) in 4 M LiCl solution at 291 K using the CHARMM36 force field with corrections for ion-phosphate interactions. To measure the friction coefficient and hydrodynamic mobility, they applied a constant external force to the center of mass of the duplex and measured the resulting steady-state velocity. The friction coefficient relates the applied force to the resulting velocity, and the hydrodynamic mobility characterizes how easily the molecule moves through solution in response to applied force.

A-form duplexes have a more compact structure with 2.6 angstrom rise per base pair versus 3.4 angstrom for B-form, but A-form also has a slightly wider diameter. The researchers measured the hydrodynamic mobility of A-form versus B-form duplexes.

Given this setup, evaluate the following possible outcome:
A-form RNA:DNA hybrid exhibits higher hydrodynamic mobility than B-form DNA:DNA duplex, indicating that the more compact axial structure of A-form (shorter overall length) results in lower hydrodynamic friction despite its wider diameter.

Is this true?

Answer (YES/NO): YES